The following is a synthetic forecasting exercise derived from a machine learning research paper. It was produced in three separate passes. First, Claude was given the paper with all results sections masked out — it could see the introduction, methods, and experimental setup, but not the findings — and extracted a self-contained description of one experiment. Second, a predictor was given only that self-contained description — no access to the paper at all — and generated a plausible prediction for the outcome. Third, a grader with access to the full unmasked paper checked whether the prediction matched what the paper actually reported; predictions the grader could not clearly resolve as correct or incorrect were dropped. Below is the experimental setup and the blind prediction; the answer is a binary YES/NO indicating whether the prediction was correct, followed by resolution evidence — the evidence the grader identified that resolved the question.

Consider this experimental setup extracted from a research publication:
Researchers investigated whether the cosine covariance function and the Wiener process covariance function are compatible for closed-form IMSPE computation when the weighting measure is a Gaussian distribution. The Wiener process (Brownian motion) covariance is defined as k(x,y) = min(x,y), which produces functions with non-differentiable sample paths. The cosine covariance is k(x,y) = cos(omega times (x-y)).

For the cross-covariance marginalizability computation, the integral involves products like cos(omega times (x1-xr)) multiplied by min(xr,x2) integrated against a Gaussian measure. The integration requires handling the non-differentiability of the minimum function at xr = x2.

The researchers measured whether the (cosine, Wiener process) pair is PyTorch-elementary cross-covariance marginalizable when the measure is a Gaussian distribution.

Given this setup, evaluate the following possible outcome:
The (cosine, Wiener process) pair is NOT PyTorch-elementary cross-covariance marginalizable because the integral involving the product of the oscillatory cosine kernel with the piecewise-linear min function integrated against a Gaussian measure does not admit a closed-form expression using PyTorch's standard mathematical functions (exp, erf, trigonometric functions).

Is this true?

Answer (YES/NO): YES